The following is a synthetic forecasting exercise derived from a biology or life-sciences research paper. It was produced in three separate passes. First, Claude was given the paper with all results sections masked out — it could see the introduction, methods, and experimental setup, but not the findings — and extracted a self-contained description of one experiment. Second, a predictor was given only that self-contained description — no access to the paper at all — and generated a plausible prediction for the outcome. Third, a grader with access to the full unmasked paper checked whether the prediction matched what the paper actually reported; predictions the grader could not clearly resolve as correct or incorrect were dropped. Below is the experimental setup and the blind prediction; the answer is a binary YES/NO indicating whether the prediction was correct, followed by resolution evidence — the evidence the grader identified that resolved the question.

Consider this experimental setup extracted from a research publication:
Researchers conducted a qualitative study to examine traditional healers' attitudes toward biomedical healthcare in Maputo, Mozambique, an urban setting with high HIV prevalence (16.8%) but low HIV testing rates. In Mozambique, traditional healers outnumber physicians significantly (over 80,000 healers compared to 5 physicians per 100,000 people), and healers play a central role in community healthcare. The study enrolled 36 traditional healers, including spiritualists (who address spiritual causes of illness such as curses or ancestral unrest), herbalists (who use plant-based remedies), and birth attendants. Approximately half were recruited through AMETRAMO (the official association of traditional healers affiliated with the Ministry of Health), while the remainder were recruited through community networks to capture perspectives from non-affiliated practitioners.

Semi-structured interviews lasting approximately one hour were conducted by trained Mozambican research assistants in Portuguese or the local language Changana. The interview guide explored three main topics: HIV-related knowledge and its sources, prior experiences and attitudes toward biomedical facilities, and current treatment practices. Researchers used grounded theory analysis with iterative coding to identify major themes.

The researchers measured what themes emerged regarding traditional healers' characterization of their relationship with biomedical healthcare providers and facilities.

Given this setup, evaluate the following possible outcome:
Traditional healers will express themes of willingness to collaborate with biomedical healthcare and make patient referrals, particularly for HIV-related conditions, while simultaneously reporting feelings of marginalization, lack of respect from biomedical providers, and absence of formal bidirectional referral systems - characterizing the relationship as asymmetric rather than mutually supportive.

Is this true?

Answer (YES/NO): NO